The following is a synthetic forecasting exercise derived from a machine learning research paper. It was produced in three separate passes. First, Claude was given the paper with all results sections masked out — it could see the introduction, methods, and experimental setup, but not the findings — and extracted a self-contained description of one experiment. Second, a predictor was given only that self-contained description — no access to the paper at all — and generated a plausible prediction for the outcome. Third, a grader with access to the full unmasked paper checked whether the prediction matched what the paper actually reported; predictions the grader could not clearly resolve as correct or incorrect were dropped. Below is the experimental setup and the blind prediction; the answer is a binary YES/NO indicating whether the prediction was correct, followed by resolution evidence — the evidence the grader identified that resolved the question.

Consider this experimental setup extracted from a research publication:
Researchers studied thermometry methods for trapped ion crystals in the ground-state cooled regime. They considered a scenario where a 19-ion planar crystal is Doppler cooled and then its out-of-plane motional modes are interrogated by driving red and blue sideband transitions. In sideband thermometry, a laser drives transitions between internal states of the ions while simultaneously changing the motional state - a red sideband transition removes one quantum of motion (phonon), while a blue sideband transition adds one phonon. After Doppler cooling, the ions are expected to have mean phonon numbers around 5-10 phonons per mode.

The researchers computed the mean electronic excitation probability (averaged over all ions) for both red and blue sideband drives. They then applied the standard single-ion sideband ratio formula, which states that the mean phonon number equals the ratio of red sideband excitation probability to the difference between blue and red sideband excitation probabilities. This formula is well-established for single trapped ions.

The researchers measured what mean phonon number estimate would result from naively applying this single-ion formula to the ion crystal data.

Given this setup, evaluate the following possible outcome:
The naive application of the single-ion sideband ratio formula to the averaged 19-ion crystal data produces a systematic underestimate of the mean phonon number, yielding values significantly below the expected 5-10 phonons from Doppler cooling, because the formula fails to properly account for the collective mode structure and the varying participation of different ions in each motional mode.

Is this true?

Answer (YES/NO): YES